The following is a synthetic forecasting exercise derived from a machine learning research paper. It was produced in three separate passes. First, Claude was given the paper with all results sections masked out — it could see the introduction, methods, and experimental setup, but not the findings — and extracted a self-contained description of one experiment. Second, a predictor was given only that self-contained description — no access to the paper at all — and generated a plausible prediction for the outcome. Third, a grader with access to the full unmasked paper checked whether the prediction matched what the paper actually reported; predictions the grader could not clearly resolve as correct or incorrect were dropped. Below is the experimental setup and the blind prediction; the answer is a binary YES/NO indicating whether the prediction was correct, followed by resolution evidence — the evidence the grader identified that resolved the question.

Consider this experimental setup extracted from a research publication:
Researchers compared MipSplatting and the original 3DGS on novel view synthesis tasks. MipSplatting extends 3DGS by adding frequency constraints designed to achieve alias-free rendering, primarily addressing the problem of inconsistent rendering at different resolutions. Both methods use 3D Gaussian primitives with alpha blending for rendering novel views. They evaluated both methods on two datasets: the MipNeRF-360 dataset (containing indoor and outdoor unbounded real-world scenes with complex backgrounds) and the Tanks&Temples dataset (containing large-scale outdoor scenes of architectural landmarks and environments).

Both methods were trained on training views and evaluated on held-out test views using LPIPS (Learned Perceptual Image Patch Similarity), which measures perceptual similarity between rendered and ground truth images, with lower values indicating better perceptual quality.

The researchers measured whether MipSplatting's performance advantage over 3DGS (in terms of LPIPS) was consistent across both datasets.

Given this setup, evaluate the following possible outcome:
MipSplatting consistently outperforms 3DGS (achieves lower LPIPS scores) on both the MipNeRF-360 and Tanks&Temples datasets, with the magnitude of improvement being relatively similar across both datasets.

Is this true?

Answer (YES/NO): NO